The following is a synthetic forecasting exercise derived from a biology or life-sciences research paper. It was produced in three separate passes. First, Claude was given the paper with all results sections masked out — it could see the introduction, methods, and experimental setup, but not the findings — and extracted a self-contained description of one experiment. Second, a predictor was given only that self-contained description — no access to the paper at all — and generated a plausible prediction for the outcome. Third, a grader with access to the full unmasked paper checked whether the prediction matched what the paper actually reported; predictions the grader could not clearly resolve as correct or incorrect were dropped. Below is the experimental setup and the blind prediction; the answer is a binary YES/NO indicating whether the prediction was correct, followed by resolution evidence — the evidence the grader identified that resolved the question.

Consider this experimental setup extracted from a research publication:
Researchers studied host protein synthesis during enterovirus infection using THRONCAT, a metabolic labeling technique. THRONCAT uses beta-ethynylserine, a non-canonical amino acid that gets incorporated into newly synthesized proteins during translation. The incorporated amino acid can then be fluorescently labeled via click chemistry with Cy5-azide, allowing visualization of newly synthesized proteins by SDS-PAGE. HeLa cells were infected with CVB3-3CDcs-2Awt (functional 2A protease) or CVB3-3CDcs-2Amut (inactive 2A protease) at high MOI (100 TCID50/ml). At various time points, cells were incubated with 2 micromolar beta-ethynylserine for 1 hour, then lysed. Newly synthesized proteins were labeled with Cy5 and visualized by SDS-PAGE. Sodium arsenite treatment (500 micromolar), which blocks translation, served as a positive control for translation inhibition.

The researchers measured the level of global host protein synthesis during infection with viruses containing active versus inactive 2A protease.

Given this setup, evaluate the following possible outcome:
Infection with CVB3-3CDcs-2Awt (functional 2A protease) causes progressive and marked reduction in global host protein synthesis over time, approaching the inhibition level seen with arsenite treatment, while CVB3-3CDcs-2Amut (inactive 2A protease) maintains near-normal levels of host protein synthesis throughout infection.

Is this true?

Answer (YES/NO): NO